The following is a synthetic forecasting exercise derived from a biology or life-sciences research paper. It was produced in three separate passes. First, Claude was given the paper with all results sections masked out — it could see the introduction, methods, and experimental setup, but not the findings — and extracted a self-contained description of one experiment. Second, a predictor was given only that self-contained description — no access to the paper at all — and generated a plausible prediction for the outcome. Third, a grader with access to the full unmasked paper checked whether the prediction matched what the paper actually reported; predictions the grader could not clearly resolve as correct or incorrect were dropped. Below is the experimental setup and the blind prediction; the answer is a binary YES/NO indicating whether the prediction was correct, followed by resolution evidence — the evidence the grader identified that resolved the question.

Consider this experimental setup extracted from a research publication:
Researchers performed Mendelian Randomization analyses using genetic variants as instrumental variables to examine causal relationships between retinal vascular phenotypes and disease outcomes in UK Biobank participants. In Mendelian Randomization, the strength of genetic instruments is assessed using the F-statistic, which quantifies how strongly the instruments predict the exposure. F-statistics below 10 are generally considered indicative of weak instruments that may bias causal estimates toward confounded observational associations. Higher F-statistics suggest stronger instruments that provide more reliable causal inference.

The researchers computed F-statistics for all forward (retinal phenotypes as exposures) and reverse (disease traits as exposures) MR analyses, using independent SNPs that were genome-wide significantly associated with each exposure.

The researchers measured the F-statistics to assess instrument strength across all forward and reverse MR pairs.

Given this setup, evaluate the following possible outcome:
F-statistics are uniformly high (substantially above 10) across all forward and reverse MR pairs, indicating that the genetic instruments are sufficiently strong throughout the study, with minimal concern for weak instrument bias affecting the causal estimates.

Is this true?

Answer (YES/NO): YES